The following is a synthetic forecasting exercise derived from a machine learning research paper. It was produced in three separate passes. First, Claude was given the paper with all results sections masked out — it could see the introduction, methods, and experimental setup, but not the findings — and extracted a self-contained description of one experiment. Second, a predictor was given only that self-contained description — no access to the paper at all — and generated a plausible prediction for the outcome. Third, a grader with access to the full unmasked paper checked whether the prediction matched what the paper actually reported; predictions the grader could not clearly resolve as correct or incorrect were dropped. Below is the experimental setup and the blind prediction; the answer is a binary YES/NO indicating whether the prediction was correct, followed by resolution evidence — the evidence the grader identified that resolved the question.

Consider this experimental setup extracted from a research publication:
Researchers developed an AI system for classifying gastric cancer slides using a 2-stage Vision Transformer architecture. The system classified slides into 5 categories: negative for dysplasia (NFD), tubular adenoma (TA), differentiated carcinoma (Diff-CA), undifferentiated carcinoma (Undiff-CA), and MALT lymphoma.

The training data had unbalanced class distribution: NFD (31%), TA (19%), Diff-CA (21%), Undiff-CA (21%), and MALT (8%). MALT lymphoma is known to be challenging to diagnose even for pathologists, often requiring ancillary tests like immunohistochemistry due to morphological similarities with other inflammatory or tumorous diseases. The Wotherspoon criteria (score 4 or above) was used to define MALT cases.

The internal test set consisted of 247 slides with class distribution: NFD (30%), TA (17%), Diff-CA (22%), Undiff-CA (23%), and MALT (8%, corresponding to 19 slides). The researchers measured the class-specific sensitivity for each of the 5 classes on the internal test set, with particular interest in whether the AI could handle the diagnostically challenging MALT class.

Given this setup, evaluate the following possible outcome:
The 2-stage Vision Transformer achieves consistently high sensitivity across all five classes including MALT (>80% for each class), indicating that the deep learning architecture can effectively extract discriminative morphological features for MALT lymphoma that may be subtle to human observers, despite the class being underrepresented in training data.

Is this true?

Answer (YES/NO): YES